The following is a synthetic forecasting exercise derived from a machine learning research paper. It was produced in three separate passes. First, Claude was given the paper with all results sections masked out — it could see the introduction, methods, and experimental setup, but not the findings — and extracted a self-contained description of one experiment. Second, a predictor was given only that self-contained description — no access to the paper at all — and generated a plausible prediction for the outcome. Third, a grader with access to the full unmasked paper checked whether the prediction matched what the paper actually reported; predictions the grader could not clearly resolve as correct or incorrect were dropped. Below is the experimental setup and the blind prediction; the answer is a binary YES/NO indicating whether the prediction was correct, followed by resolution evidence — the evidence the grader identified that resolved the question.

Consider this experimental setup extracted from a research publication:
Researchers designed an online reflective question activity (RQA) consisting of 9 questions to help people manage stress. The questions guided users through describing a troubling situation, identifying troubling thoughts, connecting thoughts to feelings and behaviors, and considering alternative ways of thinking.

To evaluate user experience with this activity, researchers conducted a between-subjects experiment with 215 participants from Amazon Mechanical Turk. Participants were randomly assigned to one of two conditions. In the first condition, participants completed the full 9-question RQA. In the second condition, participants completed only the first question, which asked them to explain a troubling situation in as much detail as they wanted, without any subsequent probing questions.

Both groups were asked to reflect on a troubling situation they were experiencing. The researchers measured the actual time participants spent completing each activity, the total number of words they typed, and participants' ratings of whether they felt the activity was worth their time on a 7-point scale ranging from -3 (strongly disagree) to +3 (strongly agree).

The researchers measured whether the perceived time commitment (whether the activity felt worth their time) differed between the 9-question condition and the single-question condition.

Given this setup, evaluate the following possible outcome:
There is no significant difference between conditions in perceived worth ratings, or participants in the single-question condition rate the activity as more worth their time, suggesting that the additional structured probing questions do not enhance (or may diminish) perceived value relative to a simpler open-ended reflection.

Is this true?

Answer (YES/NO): YES